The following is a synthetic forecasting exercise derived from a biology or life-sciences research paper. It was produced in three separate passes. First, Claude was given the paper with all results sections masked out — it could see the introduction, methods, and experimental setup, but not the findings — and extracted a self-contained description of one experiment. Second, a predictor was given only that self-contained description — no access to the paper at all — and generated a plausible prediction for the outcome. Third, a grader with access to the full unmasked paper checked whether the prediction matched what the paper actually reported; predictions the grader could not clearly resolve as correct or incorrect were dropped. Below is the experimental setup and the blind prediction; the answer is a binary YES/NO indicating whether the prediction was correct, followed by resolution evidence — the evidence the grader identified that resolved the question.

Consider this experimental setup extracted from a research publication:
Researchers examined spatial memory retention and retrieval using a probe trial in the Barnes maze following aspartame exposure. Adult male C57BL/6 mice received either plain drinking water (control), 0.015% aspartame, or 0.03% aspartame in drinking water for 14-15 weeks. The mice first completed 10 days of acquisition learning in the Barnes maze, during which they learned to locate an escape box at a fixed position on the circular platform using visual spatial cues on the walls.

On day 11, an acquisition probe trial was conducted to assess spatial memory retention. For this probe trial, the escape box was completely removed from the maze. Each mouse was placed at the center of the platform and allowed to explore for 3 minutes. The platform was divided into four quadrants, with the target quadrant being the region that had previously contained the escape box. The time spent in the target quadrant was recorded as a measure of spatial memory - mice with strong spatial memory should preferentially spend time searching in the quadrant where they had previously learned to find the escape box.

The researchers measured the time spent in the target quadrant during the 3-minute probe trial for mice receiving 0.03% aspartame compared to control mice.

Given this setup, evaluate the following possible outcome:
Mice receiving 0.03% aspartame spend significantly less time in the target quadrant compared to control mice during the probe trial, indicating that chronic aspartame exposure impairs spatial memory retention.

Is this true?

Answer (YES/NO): NO